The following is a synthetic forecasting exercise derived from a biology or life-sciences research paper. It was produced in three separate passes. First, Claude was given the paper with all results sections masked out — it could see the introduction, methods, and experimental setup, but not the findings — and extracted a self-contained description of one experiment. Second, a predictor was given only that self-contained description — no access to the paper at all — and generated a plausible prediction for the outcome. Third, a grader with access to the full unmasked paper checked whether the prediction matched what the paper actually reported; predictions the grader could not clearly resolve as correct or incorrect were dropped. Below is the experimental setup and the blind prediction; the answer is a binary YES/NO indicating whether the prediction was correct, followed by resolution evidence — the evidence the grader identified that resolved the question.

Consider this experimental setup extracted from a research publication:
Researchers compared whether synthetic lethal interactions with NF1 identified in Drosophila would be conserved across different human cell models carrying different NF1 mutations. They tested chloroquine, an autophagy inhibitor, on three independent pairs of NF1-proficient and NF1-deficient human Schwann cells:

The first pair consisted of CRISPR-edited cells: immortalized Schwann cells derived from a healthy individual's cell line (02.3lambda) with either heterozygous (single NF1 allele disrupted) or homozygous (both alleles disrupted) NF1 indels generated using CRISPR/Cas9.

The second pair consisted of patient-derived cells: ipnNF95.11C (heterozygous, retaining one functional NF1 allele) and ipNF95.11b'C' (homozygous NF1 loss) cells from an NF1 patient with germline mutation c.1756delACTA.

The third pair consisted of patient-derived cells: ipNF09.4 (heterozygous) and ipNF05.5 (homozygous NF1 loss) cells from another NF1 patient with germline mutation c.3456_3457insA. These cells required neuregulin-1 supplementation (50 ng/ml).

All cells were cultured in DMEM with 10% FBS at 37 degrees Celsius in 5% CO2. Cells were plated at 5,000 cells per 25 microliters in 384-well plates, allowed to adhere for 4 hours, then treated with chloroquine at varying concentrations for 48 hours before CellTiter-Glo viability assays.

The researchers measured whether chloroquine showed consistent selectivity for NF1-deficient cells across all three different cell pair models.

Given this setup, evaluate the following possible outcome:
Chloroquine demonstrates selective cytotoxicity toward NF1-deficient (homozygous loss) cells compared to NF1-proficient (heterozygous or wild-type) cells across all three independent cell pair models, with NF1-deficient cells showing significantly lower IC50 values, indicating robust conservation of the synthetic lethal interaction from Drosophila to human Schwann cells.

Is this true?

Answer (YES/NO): NO